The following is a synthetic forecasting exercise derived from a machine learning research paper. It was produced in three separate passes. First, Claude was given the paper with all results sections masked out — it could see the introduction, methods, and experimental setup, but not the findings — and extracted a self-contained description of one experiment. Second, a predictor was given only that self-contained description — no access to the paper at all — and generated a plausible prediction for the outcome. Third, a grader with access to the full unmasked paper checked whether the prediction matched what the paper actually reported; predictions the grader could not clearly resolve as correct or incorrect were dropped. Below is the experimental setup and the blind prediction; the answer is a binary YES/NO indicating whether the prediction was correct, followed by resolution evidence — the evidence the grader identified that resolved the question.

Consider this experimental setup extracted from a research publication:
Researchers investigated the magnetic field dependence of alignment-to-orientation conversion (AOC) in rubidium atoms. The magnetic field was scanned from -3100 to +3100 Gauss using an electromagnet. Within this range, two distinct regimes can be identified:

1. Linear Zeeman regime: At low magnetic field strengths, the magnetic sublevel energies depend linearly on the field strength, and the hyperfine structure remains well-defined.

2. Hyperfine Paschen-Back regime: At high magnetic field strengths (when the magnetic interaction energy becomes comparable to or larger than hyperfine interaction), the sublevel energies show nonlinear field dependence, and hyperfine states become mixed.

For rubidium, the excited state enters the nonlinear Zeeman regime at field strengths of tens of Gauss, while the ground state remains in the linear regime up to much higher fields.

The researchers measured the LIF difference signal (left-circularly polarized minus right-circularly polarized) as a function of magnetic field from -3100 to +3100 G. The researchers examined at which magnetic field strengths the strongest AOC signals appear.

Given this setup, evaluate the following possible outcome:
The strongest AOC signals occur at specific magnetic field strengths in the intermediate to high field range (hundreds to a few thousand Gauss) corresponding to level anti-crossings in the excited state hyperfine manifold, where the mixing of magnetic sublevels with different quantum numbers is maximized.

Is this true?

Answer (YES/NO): YES